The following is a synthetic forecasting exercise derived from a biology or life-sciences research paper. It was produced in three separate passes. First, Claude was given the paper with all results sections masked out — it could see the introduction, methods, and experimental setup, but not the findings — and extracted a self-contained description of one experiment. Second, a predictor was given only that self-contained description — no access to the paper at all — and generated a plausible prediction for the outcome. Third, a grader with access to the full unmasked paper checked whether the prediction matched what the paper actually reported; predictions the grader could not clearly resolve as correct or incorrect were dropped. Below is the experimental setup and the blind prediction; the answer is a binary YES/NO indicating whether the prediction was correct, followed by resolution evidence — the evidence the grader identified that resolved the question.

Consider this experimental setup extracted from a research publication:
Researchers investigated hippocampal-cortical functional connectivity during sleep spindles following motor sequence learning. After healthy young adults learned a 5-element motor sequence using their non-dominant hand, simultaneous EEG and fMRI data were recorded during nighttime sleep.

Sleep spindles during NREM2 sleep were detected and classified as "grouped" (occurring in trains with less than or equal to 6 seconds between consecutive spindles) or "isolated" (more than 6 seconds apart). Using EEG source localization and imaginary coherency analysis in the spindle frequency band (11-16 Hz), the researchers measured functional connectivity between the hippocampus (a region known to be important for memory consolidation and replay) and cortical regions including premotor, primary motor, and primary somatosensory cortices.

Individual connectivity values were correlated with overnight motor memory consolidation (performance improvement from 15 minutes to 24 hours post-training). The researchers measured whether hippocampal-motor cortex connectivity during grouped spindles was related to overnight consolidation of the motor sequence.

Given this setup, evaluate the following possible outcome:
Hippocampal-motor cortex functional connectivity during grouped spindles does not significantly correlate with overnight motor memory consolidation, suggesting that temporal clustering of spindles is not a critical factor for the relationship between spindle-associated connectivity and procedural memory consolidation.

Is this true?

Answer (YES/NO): NO